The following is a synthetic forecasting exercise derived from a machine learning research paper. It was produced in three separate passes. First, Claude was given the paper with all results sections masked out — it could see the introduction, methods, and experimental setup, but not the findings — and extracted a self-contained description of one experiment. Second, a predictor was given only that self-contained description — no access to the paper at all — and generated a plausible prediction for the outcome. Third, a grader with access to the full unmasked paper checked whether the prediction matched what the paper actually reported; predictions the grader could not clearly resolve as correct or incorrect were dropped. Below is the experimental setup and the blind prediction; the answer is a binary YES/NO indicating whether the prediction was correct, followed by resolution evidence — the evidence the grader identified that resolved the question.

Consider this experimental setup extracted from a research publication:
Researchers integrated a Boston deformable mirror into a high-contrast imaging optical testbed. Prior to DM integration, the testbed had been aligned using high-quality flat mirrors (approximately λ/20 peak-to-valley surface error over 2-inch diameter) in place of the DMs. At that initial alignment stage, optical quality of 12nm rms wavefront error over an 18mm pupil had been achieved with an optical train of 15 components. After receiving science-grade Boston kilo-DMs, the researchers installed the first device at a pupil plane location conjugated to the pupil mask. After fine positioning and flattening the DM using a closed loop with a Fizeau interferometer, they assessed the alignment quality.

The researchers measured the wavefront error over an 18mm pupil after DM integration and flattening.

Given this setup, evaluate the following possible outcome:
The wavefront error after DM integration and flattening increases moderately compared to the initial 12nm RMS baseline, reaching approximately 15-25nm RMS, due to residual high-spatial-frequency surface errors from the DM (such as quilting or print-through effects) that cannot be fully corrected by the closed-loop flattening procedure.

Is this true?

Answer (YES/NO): NO